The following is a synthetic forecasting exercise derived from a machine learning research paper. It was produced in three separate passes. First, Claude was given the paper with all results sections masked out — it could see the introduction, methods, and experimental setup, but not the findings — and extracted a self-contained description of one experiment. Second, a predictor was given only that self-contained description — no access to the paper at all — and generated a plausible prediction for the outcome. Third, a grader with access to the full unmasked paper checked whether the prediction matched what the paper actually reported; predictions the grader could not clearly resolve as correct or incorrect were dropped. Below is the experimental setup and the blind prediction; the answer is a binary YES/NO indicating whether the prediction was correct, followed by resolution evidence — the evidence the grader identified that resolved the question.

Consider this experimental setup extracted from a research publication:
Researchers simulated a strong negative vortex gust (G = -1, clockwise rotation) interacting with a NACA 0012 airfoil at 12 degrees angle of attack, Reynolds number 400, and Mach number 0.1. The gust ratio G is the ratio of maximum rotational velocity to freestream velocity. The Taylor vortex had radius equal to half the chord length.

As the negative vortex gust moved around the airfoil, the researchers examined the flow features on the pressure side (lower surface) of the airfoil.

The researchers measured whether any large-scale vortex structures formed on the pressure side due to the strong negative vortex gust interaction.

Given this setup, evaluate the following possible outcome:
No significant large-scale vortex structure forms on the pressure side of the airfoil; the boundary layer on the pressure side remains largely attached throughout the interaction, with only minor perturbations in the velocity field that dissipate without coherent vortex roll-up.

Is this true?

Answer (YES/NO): NO